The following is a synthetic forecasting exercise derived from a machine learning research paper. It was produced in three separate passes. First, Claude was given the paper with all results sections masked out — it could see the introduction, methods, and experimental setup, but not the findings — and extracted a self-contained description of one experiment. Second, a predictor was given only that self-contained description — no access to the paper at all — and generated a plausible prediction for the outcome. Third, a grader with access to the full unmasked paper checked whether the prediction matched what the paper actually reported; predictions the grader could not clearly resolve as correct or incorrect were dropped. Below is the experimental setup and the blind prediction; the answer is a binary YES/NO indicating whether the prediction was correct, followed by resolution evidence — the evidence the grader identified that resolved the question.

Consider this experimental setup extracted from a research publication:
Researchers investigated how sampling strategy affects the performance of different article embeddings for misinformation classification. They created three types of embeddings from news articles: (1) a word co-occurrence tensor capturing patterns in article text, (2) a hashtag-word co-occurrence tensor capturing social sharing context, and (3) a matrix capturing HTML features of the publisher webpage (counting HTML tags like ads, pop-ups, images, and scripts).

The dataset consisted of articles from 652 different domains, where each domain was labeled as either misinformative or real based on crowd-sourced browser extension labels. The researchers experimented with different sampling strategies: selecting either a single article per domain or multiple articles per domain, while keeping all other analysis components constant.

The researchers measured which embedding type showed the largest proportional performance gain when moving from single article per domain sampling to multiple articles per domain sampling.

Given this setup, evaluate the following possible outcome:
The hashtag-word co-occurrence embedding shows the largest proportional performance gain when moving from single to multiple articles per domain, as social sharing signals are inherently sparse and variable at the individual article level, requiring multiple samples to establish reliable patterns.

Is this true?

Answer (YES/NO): NO